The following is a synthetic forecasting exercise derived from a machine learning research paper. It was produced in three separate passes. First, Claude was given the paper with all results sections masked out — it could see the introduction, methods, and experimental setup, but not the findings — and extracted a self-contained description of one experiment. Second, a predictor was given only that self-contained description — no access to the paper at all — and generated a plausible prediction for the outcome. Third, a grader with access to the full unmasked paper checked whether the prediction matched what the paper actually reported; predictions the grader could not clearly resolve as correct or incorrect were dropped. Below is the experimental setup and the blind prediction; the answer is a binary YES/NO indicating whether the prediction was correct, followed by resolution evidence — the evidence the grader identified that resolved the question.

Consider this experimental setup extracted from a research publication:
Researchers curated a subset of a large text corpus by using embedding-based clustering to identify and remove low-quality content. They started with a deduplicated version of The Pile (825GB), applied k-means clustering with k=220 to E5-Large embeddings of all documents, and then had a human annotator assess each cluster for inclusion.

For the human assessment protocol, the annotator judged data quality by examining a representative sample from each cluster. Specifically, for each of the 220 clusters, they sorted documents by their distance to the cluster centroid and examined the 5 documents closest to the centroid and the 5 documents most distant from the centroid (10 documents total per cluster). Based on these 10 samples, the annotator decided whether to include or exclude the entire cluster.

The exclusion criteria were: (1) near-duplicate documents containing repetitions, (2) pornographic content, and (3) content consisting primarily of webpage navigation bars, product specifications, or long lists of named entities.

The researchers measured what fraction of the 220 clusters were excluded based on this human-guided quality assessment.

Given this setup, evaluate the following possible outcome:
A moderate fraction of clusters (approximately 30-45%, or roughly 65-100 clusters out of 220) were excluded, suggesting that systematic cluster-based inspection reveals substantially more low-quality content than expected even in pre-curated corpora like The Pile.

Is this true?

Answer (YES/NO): NO